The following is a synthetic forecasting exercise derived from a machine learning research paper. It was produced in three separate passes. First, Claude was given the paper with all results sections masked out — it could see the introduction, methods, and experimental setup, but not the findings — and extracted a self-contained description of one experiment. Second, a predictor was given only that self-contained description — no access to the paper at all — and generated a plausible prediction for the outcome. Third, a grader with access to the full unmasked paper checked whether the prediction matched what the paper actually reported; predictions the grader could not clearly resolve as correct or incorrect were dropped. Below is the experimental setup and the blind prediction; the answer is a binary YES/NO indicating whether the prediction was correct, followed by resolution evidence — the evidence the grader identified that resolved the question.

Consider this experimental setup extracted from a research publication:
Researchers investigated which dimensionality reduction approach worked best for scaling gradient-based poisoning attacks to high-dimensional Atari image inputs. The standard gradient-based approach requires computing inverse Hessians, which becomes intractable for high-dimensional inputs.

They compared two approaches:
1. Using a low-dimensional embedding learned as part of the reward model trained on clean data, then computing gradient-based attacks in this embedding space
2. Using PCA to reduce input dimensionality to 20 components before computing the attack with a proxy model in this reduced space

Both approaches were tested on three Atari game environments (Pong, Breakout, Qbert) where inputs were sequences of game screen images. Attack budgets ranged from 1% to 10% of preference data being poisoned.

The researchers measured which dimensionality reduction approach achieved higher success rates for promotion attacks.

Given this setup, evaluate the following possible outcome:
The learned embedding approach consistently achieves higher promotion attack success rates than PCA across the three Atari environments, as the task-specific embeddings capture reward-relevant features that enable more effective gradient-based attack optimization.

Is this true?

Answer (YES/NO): NO